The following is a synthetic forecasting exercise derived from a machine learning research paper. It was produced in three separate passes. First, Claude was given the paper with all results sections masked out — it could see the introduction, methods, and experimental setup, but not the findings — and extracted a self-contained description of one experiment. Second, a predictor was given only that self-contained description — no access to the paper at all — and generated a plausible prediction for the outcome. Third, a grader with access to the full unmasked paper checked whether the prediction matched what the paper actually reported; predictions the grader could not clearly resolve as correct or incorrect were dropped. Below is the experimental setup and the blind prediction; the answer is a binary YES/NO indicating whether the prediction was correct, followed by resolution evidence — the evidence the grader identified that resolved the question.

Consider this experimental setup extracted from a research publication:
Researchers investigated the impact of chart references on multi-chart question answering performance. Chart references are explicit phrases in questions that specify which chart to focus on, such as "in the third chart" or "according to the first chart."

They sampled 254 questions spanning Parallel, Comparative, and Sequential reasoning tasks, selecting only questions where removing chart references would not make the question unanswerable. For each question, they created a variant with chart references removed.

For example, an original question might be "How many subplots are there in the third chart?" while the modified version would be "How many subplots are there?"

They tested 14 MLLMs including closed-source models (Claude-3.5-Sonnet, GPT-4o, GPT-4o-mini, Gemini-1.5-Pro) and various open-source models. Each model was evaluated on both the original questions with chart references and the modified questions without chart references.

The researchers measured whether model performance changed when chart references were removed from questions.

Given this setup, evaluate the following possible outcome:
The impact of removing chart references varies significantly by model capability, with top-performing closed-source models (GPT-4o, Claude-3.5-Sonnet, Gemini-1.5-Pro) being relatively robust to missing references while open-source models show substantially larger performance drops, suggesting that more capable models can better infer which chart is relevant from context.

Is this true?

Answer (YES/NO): NO